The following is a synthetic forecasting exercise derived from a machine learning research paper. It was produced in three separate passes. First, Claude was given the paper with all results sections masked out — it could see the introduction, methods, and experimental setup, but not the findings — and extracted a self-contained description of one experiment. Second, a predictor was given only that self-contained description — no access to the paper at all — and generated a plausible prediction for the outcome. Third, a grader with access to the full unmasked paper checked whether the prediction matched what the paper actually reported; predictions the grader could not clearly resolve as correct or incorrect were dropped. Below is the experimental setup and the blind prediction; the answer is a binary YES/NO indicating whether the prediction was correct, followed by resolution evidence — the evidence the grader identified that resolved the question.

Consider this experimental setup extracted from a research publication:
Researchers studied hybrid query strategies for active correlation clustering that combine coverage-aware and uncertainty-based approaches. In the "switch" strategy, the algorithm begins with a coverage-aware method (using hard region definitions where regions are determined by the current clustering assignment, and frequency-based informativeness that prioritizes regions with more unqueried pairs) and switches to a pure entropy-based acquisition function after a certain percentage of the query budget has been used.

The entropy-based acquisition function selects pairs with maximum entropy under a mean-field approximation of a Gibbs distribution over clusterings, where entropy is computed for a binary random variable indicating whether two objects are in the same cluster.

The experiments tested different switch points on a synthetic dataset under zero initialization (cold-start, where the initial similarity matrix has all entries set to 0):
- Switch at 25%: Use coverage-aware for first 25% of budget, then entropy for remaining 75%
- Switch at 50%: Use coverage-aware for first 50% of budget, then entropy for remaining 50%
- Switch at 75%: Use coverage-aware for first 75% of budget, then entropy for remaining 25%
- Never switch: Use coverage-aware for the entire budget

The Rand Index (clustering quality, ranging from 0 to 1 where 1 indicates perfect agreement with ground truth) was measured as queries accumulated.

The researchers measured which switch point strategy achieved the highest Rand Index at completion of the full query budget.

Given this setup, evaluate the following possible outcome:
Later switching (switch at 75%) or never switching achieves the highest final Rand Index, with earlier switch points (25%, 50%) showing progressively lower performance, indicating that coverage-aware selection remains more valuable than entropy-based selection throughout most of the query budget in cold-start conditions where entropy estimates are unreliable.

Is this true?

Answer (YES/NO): NO